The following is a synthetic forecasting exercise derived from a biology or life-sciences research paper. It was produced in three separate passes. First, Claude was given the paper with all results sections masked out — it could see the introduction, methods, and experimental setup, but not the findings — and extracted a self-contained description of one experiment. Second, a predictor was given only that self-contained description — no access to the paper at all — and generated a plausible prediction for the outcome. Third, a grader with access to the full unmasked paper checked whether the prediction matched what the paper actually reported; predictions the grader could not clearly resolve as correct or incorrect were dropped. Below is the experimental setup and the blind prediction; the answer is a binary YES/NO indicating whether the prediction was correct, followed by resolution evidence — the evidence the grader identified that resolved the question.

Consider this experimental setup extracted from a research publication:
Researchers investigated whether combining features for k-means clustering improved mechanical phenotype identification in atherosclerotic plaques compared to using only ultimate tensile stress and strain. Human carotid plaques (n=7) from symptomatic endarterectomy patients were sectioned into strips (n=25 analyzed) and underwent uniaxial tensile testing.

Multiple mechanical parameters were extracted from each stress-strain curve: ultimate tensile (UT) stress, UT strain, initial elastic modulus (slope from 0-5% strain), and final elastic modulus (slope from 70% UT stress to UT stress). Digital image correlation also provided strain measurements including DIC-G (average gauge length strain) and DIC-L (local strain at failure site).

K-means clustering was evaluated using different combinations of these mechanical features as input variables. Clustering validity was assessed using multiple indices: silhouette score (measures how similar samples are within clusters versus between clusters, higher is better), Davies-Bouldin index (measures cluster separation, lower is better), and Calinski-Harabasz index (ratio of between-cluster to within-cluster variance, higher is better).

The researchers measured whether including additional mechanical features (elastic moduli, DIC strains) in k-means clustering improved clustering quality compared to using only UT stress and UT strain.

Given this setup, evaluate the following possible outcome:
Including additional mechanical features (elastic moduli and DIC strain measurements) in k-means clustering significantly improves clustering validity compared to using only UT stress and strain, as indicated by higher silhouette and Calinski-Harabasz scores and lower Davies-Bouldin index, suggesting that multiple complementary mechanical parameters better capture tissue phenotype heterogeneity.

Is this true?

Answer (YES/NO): NO